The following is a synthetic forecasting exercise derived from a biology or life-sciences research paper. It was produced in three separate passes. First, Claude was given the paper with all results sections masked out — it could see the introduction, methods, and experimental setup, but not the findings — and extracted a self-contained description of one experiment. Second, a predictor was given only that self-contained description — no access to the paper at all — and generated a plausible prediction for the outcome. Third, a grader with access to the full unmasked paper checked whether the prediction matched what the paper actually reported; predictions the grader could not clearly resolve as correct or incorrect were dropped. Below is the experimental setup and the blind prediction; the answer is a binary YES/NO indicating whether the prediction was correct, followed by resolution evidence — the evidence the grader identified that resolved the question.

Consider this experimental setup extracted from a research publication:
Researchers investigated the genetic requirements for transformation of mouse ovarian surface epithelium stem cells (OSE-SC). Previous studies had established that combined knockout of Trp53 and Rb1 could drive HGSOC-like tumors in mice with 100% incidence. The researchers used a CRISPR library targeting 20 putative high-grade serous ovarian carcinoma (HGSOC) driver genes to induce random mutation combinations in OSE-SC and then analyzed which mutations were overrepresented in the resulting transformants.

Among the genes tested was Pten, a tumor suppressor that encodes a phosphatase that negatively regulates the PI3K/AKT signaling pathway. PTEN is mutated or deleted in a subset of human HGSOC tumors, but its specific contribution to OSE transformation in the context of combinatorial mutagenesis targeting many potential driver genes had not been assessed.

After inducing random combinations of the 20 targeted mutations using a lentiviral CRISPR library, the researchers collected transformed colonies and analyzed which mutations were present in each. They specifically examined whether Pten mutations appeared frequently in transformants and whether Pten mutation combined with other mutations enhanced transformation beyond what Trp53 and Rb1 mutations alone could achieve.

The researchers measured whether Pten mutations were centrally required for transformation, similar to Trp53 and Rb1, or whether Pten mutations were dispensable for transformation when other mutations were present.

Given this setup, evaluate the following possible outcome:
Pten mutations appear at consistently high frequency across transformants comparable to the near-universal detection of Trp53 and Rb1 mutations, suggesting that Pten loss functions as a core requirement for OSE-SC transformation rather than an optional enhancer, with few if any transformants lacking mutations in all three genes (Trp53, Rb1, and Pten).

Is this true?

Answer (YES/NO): NO